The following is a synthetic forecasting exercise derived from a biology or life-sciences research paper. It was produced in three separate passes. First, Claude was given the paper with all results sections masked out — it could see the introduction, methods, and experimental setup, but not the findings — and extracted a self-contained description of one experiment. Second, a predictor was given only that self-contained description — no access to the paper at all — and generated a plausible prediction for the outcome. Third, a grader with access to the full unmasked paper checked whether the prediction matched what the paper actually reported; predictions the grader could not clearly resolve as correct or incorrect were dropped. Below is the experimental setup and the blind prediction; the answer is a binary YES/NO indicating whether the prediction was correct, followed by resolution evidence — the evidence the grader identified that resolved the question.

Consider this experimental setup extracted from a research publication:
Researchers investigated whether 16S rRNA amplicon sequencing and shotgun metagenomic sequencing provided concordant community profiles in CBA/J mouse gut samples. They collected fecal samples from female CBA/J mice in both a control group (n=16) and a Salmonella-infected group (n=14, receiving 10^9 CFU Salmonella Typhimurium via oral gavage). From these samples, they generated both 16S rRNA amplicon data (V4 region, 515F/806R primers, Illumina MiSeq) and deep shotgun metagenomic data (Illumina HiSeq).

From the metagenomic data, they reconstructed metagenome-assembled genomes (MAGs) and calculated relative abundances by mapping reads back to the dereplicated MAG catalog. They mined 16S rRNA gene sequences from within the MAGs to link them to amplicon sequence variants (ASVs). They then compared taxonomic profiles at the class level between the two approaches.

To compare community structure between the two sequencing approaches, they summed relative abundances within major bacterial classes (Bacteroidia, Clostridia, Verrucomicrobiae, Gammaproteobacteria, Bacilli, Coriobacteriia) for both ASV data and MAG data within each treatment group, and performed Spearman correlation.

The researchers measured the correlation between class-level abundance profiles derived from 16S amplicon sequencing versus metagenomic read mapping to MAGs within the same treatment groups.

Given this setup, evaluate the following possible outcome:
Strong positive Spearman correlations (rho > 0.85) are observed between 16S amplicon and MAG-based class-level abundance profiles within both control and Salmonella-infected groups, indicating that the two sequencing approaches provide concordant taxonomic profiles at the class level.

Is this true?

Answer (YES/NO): NO